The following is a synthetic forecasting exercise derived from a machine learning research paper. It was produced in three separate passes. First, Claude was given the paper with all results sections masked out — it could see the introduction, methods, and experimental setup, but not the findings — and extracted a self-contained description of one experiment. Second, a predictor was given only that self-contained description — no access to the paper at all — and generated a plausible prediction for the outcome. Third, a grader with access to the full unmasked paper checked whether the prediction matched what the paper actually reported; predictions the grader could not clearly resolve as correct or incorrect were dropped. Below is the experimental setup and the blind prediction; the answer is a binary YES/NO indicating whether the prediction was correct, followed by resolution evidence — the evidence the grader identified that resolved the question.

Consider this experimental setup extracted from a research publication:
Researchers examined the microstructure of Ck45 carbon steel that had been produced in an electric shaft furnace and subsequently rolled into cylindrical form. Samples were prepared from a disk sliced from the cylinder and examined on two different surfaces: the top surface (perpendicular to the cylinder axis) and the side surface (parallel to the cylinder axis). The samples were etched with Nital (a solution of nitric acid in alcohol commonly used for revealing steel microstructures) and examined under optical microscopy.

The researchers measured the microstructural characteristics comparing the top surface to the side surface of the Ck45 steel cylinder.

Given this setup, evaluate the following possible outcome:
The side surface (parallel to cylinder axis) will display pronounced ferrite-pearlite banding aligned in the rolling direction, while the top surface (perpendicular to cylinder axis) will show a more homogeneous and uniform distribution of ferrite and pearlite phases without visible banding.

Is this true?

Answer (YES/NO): NO